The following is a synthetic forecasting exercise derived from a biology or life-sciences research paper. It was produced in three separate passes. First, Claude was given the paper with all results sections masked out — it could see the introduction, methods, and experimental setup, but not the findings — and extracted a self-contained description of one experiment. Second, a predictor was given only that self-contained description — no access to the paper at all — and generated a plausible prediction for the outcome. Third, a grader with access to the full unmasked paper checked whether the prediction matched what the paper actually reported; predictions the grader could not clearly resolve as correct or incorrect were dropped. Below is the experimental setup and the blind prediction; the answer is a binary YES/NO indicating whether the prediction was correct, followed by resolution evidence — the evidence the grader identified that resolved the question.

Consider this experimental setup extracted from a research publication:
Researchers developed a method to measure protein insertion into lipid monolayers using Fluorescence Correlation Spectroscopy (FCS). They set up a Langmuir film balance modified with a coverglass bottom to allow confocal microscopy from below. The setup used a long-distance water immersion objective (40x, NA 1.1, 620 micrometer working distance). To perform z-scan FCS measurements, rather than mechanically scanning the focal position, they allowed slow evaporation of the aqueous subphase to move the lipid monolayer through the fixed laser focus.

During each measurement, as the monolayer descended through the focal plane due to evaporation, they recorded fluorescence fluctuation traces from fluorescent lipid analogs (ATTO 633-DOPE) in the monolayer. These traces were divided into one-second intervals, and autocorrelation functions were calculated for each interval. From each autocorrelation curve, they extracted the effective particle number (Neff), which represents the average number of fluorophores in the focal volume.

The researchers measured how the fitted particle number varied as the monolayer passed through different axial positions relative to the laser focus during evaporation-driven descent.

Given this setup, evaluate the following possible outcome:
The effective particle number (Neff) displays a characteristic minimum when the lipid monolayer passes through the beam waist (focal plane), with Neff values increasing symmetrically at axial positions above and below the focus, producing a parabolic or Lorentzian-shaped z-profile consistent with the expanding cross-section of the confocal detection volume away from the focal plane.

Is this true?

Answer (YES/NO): NO